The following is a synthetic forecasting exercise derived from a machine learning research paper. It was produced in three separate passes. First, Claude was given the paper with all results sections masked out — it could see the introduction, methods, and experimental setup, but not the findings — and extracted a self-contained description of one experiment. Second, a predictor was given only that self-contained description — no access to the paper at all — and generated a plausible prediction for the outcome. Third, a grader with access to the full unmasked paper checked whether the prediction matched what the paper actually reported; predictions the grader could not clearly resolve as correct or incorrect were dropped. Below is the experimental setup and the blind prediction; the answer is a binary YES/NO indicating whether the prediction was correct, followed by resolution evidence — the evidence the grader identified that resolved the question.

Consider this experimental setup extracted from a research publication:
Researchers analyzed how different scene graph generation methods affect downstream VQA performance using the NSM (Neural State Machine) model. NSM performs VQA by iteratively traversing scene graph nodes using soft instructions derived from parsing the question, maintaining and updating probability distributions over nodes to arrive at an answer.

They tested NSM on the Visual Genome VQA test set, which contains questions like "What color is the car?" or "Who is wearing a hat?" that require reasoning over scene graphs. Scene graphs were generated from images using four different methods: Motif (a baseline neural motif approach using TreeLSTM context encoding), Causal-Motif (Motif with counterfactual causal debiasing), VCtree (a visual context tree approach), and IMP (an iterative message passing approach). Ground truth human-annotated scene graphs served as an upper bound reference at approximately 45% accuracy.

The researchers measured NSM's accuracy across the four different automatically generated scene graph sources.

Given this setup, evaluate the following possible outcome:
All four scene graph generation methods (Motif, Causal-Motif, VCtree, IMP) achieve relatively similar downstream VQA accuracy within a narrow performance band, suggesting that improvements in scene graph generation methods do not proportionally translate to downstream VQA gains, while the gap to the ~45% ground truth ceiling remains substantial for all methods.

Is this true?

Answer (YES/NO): NO